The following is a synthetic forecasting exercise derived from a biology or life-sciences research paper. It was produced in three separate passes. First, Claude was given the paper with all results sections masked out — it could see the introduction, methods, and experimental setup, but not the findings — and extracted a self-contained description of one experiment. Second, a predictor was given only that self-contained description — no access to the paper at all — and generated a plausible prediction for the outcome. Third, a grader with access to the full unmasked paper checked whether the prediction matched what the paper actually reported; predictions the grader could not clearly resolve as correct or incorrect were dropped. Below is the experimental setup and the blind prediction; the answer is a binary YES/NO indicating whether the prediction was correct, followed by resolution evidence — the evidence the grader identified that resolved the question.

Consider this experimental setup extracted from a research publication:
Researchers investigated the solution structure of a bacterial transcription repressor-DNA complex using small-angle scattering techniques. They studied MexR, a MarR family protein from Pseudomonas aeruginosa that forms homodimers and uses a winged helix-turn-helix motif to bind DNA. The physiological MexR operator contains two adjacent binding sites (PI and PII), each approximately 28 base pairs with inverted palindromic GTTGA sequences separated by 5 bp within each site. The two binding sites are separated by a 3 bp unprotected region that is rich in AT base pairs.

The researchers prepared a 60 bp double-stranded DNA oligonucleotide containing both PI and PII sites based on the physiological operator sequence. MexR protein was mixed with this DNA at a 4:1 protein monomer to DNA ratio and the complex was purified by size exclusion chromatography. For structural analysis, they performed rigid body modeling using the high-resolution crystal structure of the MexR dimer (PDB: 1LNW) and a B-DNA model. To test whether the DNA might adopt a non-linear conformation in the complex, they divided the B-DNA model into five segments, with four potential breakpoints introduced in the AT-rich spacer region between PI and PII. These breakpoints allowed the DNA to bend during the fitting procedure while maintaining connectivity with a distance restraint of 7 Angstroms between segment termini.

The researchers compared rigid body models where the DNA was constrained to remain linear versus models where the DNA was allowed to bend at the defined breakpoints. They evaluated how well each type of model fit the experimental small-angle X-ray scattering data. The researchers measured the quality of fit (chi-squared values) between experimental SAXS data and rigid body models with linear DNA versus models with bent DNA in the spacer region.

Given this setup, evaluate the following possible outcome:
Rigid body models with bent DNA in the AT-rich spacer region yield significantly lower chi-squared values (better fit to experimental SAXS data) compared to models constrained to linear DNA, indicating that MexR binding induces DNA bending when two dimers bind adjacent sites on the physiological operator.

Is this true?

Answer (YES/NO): YES